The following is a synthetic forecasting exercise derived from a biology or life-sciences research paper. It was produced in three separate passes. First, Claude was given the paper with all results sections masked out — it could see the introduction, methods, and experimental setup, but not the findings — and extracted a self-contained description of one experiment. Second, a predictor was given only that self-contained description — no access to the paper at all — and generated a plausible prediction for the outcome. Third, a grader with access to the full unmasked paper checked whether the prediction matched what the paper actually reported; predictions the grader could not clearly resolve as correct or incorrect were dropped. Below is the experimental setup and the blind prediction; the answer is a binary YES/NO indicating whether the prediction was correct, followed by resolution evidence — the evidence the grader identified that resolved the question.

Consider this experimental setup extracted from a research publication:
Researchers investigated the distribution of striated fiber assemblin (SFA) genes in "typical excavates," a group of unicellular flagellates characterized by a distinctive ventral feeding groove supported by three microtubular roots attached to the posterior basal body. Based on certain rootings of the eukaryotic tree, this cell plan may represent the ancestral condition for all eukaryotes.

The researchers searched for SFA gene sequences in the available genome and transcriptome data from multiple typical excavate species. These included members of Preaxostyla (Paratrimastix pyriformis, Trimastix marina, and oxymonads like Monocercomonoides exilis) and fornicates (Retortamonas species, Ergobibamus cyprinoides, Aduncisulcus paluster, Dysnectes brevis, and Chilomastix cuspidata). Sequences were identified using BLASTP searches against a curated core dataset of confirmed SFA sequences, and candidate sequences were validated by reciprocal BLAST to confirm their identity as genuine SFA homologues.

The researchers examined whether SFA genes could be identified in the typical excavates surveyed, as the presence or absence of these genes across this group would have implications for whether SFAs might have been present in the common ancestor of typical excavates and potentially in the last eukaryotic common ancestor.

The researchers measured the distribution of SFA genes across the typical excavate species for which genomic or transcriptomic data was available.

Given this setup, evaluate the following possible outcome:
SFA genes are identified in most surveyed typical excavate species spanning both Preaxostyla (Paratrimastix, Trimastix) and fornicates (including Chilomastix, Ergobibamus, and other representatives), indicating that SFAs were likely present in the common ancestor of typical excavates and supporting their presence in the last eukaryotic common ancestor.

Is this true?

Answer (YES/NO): YES